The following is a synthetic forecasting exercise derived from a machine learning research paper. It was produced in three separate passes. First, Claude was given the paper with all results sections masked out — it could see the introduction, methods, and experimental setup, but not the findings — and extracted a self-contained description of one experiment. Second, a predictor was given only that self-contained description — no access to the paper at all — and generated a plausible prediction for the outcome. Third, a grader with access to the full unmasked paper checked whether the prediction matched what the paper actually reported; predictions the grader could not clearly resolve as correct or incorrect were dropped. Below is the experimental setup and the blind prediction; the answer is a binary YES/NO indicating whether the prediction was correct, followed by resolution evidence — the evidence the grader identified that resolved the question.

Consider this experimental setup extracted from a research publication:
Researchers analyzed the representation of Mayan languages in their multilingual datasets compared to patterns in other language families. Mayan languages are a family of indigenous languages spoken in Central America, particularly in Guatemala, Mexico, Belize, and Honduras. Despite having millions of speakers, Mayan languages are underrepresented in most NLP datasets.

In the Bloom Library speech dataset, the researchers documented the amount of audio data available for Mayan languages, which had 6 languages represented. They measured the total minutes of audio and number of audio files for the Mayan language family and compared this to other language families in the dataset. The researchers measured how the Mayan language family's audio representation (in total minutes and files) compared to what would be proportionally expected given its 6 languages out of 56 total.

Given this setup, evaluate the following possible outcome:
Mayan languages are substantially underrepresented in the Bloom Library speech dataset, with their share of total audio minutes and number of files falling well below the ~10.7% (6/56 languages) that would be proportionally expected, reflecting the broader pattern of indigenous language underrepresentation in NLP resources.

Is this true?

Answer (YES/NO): NO